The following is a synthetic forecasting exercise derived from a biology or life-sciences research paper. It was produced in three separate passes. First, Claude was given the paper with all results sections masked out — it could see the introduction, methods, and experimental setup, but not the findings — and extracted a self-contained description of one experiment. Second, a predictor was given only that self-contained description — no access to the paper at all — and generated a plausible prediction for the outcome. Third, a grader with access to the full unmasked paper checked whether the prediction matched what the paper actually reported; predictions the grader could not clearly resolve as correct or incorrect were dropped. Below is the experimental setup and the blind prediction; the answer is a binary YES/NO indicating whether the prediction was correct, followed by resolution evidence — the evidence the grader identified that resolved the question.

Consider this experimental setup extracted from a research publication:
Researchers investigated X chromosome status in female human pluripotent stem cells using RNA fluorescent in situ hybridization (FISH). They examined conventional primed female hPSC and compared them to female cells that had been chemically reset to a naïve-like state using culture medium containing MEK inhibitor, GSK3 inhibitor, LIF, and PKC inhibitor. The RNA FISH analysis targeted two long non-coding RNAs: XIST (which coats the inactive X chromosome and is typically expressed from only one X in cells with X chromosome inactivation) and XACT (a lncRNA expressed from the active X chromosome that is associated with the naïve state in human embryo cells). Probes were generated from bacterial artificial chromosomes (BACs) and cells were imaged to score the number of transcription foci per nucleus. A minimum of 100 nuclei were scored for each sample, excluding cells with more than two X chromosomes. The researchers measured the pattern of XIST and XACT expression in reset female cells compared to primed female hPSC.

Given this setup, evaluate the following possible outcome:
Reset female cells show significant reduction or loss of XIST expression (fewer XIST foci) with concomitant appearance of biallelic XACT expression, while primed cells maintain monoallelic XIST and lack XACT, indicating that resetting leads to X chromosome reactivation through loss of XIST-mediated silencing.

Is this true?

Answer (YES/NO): NO